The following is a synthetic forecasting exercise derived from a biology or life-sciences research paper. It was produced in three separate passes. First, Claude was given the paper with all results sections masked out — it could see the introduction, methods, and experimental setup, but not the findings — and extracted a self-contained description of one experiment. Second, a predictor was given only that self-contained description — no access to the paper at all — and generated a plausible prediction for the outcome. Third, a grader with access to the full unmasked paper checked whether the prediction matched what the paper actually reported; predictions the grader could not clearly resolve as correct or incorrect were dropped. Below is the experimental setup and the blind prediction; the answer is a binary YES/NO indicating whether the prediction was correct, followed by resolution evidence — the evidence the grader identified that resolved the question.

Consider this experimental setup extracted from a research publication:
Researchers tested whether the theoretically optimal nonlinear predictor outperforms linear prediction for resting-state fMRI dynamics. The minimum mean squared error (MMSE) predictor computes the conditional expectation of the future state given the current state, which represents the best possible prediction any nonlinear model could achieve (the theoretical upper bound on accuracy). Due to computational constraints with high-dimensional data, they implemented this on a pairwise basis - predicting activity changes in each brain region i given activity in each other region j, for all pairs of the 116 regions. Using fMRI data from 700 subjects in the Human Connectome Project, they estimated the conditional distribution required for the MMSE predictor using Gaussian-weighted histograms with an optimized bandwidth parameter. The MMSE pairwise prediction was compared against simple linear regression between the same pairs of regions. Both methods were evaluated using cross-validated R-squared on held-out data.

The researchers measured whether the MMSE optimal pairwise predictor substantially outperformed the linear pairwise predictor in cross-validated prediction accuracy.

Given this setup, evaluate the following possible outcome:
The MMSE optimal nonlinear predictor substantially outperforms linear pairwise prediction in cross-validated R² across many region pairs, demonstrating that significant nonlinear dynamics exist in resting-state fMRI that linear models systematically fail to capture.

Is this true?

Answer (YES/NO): NO